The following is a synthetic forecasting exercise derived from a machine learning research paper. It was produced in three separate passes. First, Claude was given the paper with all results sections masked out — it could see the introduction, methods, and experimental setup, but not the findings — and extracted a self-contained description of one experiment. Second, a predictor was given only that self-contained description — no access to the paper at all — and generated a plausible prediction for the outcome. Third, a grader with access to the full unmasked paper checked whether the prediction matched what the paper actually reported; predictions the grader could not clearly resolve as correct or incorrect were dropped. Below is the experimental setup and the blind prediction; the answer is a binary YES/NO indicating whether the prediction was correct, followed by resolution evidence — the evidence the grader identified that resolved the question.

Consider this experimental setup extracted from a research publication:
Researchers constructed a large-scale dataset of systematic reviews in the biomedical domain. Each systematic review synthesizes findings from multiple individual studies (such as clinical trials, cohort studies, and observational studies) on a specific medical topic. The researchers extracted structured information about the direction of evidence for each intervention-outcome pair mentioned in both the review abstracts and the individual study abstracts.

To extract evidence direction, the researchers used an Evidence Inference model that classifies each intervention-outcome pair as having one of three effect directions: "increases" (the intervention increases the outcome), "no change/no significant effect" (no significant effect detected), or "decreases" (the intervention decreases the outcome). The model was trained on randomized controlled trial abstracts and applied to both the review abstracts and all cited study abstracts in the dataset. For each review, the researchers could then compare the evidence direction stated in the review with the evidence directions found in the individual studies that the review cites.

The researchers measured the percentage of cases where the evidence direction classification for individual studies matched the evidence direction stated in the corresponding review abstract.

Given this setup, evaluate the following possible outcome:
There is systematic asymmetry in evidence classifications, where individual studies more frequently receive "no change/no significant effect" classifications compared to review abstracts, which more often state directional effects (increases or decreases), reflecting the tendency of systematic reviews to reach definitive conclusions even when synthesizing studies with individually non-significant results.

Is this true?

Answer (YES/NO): YES